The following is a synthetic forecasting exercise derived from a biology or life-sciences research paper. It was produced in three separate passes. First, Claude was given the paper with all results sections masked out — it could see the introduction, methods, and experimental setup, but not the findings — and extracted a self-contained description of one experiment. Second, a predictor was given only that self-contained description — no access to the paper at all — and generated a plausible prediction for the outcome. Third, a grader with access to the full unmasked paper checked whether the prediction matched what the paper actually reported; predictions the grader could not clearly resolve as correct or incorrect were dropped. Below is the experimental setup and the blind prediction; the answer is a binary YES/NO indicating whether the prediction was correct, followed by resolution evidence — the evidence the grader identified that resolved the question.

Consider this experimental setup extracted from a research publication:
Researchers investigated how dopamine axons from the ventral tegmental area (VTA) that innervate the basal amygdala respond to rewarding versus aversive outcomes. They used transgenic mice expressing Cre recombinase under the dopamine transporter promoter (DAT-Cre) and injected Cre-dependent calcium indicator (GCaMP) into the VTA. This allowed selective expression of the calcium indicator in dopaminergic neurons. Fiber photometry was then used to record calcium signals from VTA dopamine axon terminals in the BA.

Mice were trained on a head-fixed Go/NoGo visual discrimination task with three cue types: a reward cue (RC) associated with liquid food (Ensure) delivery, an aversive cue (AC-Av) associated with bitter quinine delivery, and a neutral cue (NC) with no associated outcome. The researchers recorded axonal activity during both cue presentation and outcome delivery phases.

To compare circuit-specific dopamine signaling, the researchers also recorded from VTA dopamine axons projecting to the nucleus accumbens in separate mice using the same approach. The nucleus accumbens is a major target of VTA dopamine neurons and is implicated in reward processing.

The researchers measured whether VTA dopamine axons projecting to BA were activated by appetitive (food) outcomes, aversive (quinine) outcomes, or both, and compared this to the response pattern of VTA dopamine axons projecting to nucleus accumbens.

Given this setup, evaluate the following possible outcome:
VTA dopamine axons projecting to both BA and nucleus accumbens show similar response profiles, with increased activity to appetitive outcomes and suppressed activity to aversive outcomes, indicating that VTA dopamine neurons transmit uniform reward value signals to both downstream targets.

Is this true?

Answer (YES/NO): NO